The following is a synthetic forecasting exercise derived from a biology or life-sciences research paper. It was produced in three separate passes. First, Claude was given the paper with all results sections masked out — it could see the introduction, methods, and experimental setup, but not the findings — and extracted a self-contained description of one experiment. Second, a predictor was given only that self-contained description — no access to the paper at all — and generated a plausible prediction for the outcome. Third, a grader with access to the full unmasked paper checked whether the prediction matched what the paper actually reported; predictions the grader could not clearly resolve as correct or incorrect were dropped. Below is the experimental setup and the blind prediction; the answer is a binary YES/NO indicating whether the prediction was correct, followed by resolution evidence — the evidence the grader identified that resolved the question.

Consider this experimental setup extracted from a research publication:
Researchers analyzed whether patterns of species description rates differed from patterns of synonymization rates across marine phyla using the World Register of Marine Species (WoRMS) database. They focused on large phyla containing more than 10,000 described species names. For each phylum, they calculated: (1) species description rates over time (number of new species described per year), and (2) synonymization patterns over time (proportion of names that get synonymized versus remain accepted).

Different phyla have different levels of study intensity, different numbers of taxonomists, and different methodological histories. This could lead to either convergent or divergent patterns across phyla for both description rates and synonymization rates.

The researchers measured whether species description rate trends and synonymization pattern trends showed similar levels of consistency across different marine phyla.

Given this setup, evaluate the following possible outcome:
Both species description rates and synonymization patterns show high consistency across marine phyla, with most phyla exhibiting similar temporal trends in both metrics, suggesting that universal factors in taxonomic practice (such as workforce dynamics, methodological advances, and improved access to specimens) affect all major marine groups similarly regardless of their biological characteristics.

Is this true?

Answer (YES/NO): NO